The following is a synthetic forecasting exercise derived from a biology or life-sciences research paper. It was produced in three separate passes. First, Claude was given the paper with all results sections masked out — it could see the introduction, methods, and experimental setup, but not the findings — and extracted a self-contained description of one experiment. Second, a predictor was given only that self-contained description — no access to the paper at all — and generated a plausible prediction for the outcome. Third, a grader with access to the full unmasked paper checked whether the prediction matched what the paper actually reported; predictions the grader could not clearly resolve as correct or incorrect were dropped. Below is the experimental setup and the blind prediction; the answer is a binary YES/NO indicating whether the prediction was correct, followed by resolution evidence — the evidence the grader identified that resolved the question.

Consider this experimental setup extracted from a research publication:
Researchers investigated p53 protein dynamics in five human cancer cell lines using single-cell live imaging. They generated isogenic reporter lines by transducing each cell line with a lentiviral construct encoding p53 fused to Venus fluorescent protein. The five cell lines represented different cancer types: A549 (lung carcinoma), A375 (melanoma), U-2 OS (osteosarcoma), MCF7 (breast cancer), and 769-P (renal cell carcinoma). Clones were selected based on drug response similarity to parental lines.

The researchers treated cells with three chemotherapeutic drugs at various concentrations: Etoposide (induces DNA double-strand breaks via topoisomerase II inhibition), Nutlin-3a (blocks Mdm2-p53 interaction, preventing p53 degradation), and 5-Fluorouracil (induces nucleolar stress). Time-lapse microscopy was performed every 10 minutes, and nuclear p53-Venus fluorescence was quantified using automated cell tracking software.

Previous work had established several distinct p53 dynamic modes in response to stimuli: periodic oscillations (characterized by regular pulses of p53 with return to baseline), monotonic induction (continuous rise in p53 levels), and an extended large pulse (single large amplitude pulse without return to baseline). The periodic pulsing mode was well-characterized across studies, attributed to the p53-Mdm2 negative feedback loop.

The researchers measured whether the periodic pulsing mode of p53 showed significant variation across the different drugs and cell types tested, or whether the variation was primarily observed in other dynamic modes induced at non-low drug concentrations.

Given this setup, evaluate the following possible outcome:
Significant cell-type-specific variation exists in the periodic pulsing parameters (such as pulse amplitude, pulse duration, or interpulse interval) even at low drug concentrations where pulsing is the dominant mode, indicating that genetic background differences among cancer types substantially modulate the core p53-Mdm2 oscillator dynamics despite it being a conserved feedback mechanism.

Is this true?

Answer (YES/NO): NO